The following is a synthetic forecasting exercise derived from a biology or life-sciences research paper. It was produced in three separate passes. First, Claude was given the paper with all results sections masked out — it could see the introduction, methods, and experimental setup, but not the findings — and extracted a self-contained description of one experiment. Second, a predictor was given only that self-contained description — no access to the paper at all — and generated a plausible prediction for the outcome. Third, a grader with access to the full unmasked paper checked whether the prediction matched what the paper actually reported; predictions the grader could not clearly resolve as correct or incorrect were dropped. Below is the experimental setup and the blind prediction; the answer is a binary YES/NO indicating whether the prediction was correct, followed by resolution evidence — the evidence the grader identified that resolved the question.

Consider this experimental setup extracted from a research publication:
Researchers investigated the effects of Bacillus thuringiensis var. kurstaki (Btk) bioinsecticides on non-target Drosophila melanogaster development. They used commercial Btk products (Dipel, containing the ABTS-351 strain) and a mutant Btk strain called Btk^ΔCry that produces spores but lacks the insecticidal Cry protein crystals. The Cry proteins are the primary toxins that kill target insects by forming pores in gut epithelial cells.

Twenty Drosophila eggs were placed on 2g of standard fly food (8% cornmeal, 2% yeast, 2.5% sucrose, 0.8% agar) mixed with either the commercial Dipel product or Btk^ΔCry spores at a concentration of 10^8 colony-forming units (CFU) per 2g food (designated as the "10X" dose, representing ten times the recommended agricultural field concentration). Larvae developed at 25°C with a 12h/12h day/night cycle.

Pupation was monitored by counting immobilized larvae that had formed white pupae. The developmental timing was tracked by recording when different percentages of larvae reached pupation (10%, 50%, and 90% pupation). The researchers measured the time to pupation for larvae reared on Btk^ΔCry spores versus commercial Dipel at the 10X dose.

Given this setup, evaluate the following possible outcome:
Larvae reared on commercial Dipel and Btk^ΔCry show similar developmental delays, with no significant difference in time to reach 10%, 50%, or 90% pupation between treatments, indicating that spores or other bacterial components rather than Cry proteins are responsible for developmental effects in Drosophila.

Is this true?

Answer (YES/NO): NO